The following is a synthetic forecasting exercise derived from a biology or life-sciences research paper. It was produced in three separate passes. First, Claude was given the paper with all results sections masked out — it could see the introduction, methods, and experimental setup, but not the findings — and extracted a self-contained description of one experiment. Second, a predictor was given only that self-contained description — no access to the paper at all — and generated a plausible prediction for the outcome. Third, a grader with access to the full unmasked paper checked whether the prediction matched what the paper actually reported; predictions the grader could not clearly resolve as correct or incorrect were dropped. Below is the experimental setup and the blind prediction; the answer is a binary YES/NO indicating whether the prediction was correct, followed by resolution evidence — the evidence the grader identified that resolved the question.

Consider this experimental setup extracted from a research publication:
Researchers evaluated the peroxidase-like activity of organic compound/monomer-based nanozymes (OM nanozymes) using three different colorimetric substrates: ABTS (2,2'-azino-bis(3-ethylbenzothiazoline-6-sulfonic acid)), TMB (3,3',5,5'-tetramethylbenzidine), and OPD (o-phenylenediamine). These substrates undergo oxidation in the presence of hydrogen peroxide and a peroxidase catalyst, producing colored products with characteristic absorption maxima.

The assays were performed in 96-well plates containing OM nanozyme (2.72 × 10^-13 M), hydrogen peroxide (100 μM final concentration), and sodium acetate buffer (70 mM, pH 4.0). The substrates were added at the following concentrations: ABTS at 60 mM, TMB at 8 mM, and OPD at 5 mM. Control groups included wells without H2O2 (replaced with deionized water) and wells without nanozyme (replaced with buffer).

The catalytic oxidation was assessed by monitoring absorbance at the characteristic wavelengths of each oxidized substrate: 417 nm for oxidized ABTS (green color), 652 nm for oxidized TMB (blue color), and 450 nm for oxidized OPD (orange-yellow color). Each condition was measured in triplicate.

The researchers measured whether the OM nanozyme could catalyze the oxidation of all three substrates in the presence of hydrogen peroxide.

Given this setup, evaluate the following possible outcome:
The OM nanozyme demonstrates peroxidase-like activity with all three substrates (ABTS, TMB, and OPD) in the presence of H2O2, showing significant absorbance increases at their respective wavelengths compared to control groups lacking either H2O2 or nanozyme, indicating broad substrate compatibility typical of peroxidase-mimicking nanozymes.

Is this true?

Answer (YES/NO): YES